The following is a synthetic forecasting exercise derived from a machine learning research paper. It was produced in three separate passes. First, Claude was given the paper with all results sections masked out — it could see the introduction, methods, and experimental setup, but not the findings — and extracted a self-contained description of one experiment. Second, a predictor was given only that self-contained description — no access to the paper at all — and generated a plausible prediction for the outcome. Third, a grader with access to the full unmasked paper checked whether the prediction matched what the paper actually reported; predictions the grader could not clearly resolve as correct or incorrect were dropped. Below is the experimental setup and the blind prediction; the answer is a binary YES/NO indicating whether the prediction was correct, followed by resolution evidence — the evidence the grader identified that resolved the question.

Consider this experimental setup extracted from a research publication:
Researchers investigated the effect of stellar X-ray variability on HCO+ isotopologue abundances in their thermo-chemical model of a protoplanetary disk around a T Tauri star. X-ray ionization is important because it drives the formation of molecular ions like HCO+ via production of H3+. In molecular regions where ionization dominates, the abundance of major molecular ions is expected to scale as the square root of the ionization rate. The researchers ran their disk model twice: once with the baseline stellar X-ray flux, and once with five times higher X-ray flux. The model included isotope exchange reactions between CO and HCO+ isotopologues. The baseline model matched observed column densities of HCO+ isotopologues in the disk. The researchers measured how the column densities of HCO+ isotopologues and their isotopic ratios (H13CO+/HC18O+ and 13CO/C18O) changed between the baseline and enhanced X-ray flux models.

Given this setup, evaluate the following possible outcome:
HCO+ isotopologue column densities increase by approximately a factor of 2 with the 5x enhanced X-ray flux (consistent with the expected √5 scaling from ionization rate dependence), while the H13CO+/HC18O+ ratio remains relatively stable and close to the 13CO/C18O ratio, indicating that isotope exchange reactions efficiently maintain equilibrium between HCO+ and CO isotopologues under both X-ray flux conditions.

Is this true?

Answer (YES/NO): YES